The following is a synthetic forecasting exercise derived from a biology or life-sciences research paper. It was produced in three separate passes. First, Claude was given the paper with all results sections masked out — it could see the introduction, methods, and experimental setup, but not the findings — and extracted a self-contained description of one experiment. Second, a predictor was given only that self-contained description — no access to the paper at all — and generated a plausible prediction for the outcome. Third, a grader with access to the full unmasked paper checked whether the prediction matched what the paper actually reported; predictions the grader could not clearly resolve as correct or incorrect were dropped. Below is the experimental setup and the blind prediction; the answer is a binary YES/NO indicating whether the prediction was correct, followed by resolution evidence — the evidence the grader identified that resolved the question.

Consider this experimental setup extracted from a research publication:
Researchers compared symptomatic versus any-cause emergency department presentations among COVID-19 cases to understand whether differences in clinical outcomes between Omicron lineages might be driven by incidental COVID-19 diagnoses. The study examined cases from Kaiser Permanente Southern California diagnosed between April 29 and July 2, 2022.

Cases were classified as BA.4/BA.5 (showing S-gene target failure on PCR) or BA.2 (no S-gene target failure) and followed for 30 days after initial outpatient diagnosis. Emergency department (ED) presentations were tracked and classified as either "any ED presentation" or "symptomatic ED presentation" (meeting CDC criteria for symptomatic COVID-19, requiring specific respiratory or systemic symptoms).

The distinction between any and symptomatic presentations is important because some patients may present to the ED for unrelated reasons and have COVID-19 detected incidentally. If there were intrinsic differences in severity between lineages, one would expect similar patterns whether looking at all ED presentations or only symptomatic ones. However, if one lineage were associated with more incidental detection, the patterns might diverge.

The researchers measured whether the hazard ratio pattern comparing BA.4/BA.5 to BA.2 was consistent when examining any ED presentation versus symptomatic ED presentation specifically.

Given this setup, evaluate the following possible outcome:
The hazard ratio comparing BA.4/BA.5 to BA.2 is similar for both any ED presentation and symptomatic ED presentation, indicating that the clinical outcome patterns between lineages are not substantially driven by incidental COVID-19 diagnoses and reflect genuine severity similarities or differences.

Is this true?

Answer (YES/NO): YES